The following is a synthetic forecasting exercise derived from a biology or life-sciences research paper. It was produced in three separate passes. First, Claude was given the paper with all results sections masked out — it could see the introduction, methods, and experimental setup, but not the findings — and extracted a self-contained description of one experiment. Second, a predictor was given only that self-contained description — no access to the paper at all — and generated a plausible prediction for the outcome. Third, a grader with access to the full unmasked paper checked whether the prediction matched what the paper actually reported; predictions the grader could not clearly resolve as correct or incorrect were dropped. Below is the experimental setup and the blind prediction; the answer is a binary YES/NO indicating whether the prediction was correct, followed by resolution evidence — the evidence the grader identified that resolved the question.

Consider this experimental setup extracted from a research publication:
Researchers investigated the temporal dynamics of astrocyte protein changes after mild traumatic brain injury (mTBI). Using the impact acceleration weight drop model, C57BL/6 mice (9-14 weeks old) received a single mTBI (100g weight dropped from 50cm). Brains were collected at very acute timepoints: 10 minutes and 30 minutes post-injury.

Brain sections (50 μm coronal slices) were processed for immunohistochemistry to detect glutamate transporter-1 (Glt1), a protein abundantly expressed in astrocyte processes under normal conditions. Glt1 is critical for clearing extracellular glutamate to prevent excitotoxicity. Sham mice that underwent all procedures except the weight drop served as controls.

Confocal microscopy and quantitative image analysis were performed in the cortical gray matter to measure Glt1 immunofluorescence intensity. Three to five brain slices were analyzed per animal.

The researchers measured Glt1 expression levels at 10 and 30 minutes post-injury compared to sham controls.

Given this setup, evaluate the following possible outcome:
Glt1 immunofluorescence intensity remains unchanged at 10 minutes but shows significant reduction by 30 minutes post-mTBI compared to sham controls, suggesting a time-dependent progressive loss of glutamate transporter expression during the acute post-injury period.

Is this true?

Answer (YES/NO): NO